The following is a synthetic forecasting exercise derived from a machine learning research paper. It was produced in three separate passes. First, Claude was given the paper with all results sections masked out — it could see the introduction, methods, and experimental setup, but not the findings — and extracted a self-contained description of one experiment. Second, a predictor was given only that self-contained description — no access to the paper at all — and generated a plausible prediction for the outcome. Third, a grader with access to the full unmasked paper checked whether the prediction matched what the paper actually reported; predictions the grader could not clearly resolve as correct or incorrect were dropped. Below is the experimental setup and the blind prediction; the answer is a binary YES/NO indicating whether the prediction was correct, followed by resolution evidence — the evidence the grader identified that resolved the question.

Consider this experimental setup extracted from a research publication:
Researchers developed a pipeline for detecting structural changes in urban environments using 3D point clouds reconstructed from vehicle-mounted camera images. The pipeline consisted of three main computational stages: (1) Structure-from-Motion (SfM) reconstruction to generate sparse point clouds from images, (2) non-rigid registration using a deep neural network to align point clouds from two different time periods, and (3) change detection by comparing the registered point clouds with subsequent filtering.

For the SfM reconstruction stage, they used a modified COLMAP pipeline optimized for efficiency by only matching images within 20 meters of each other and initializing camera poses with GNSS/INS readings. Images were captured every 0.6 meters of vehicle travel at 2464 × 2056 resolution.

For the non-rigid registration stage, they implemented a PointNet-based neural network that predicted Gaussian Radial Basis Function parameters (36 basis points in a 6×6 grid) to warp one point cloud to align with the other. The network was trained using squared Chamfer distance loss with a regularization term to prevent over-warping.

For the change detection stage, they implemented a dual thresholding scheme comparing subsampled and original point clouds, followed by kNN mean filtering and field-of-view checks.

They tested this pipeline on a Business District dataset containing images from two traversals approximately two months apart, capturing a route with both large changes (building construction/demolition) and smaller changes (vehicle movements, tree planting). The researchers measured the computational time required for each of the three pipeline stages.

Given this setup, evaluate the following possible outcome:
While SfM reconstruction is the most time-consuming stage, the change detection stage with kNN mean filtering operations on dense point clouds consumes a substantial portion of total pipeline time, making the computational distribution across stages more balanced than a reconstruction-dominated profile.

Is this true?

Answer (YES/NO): NO